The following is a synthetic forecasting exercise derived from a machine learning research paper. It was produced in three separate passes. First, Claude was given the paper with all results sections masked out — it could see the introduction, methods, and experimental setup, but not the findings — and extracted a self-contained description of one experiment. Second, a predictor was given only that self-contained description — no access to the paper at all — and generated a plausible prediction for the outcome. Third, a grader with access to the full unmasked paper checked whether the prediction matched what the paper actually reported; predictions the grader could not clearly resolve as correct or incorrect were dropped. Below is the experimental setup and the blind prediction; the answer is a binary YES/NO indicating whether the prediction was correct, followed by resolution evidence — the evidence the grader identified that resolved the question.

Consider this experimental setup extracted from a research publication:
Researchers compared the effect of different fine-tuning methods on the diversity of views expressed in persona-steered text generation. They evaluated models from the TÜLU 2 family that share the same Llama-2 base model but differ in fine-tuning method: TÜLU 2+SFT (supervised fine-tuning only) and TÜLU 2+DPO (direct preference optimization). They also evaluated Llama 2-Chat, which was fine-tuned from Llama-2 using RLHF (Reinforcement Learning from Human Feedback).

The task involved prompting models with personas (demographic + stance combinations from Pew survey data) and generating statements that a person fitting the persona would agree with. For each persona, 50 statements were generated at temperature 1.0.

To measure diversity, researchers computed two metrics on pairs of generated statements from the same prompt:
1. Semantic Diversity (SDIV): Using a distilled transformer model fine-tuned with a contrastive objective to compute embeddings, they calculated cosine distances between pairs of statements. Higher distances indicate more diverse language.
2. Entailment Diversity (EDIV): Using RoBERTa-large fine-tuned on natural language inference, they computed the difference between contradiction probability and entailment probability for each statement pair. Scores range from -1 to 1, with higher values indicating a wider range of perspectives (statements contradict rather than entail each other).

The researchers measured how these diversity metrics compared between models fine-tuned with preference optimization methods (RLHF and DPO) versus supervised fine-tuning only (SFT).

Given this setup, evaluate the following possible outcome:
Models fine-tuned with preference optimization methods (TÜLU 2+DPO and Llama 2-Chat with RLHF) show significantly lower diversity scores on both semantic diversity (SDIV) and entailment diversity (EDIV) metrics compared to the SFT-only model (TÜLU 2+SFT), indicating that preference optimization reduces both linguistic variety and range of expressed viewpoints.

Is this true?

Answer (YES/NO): YES